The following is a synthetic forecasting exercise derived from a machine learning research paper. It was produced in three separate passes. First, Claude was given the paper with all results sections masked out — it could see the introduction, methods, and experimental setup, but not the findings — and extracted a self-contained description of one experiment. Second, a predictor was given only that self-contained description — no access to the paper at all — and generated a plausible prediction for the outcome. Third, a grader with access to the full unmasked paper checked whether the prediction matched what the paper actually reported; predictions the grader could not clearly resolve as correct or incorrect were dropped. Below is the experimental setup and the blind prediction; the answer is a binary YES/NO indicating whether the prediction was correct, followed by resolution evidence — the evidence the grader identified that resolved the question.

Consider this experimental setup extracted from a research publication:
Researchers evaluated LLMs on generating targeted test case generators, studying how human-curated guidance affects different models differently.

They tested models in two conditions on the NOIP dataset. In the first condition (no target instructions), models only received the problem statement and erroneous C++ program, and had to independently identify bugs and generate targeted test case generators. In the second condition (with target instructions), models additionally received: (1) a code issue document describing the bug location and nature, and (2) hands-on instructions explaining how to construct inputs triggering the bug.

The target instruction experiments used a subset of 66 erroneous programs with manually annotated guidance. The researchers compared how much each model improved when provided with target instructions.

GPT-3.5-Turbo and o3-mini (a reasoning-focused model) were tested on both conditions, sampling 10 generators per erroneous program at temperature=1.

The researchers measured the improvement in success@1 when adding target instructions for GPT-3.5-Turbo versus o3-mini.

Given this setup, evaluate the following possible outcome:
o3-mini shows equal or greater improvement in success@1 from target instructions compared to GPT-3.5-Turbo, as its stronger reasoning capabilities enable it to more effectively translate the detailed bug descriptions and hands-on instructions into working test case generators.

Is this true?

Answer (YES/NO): NO